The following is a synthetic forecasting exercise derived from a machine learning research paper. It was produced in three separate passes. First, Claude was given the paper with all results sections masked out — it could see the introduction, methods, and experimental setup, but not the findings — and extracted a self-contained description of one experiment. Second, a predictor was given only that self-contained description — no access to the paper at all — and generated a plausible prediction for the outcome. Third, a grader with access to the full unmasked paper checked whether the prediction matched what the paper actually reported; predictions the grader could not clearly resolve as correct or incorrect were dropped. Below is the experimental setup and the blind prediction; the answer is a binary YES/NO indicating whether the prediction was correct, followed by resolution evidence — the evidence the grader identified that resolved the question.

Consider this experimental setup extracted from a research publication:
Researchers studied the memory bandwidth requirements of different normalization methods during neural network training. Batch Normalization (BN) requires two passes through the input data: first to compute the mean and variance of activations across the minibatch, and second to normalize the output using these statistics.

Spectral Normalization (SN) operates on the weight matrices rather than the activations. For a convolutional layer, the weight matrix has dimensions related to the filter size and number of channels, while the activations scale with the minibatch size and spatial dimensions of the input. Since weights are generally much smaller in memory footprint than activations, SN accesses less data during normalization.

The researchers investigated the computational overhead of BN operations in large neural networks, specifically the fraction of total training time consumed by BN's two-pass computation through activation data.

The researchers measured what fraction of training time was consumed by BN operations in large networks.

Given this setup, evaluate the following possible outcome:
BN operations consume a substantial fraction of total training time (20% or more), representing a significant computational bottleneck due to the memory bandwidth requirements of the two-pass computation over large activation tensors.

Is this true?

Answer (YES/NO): YES